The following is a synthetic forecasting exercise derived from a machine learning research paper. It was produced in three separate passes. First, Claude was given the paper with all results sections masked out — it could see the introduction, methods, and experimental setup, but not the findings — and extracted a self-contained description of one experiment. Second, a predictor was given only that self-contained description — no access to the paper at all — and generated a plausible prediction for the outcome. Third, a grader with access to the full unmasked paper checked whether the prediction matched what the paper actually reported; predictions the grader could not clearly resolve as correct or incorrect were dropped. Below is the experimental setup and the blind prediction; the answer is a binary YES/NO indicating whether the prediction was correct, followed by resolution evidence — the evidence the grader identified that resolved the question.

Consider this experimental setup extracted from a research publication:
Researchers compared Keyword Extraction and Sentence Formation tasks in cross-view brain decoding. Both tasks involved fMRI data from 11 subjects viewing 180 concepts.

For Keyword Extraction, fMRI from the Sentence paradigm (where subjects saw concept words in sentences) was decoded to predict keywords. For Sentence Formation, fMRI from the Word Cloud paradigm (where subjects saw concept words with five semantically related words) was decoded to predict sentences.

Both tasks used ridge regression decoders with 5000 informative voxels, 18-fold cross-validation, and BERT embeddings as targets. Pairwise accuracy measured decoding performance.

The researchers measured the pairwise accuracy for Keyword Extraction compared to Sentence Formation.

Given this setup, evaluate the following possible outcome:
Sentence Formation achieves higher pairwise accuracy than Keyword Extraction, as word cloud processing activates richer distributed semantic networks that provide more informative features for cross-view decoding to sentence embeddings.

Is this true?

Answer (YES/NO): NO